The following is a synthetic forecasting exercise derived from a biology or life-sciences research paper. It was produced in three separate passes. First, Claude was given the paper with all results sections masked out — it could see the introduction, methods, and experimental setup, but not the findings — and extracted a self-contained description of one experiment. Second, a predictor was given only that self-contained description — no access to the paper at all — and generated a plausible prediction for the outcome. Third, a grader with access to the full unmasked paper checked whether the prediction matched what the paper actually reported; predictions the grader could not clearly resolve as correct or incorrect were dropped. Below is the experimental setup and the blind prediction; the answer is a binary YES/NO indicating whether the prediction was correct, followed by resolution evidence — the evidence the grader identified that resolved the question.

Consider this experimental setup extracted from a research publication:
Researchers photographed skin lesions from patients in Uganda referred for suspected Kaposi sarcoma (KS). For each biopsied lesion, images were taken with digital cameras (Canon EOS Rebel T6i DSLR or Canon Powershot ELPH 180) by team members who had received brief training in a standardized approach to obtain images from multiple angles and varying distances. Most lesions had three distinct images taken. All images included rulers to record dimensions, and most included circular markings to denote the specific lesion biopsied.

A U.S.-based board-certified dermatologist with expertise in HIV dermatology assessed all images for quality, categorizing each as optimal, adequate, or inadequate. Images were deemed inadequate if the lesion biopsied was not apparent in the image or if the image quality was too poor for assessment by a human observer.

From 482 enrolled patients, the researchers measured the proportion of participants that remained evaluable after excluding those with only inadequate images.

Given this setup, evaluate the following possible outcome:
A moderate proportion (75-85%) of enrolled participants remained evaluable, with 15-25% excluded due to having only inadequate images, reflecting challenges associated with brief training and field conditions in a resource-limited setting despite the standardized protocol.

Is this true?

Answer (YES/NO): NO